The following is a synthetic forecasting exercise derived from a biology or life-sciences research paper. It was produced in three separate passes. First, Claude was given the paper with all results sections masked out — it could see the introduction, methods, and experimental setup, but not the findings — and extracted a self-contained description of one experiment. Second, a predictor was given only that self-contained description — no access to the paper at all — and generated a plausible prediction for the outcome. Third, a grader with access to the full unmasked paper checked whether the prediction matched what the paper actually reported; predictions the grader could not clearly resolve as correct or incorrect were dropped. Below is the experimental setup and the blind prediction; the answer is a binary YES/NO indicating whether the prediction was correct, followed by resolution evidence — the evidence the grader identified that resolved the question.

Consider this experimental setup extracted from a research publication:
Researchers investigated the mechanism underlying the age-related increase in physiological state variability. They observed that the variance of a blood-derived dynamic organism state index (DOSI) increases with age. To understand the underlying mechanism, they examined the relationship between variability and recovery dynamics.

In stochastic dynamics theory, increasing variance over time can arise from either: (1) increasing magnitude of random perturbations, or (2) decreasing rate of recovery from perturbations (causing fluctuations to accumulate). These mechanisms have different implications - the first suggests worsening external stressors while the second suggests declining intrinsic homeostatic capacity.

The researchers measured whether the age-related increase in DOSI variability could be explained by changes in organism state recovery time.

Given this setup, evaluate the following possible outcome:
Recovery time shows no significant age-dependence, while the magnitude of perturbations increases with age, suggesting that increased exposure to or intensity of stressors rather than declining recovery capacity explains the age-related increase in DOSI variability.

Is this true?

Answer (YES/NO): NO